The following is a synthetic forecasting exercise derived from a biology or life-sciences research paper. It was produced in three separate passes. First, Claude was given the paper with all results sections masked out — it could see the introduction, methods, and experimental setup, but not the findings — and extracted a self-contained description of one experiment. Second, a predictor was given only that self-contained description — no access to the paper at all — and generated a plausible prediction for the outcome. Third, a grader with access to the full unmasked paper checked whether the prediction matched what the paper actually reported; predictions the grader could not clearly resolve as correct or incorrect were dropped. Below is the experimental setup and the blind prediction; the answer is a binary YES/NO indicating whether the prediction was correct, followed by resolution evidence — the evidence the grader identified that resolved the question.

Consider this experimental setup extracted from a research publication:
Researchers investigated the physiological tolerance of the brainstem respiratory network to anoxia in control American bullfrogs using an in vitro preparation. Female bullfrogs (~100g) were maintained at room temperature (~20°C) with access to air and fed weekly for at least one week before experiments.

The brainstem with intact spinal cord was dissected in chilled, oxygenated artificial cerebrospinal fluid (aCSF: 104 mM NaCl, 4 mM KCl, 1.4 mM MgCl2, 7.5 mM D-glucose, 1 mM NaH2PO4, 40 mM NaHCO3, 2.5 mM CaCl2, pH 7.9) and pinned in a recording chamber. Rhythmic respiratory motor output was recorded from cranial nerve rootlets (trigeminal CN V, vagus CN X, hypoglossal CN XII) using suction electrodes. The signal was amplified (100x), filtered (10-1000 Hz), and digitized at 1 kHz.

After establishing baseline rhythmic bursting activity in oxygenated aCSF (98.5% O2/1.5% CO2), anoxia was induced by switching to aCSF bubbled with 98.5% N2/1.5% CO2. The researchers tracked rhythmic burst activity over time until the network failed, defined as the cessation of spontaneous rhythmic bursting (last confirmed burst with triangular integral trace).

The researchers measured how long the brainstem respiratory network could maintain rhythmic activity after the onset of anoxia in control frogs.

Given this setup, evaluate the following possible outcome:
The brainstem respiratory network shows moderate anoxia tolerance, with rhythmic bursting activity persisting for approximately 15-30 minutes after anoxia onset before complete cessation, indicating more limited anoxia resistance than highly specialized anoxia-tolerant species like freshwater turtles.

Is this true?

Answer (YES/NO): NO